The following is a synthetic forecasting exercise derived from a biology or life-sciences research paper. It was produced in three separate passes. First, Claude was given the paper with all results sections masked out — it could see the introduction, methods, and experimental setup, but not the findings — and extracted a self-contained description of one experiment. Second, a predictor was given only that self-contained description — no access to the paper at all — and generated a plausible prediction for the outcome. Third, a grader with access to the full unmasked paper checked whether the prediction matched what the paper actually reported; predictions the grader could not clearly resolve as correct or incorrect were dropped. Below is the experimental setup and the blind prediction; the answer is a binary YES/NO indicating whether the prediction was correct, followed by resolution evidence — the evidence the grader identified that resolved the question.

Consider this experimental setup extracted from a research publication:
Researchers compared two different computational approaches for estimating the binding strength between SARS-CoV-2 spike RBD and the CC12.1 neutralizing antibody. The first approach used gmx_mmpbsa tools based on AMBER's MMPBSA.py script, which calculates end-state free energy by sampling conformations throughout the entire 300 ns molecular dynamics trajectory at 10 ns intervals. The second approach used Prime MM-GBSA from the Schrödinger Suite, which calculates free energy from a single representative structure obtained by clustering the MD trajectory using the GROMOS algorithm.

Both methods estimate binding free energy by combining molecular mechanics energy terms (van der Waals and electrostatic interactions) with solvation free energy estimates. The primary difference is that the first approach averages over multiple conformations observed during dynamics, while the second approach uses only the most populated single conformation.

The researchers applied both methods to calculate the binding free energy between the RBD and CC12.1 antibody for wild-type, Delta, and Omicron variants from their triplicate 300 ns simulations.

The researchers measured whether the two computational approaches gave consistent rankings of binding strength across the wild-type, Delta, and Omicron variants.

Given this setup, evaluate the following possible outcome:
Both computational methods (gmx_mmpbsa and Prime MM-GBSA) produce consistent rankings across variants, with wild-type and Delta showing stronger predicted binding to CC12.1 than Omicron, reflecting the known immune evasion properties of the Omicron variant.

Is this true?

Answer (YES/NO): YES